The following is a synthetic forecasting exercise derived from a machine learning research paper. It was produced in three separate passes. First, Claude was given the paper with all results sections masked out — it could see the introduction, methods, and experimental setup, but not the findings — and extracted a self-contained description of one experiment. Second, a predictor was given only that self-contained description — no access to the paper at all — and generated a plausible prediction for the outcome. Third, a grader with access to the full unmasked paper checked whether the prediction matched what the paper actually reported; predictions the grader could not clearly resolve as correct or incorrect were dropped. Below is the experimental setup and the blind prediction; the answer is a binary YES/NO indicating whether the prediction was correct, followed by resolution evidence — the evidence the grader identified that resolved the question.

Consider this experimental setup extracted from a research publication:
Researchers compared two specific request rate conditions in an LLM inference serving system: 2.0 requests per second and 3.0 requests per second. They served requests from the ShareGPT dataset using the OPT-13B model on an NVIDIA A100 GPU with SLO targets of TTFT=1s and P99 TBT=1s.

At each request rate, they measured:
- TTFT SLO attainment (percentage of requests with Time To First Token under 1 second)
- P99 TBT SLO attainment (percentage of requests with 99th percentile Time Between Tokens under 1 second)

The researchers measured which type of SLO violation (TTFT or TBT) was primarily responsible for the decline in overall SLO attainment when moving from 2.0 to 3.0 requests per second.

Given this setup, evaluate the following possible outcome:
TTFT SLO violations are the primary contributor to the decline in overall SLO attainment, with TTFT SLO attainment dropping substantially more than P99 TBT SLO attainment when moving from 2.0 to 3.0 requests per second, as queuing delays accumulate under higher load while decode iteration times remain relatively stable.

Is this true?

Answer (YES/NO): YES